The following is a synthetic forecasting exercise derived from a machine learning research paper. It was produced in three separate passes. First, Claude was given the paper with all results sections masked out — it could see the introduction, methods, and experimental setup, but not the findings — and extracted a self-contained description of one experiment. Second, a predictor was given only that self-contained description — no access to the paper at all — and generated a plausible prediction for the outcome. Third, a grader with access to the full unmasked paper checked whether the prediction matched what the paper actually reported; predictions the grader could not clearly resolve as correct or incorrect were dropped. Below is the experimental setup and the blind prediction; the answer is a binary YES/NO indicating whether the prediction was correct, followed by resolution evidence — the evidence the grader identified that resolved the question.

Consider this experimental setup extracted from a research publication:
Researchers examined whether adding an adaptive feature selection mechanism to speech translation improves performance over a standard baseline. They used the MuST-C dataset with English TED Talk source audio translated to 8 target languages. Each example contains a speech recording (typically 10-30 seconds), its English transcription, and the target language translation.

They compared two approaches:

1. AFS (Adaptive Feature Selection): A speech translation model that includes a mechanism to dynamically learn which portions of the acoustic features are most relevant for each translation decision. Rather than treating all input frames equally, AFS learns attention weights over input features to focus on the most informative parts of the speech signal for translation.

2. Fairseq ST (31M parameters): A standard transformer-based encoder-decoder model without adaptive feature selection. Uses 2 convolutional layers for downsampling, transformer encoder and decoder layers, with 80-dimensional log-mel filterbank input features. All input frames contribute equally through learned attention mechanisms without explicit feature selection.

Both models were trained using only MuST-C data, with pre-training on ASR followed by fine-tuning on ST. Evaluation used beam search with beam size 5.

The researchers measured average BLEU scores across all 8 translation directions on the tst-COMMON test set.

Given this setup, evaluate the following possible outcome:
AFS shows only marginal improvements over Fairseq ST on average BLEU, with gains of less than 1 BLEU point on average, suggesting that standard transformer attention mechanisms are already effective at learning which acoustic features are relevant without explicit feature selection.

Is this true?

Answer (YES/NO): NO